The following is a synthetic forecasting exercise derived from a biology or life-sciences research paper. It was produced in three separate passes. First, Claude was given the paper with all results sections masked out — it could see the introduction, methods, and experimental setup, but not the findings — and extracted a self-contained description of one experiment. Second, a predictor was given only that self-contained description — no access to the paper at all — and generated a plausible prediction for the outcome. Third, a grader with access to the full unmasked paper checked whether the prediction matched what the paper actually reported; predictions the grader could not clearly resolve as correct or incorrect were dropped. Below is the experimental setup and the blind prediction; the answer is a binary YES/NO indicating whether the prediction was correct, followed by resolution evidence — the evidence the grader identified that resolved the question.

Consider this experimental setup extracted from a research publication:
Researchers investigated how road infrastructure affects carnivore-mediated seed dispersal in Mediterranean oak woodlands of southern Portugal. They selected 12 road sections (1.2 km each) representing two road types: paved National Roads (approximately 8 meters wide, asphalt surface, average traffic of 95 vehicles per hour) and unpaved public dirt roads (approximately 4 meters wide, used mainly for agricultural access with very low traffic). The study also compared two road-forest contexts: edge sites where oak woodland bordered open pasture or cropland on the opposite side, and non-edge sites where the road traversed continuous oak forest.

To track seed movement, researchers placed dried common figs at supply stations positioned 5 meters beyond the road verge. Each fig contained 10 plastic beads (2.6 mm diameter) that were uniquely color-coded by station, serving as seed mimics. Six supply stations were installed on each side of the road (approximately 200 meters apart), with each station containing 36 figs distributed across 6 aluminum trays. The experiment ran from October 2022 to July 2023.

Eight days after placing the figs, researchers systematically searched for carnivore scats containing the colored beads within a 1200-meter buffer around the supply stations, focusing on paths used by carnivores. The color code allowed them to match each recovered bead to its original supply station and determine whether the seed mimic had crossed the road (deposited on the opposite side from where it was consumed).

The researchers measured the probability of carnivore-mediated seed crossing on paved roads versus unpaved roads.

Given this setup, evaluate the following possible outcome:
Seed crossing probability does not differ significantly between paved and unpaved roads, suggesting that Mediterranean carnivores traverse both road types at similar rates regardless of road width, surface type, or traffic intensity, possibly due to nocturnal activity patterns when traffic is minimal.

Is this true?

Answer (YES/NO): NO